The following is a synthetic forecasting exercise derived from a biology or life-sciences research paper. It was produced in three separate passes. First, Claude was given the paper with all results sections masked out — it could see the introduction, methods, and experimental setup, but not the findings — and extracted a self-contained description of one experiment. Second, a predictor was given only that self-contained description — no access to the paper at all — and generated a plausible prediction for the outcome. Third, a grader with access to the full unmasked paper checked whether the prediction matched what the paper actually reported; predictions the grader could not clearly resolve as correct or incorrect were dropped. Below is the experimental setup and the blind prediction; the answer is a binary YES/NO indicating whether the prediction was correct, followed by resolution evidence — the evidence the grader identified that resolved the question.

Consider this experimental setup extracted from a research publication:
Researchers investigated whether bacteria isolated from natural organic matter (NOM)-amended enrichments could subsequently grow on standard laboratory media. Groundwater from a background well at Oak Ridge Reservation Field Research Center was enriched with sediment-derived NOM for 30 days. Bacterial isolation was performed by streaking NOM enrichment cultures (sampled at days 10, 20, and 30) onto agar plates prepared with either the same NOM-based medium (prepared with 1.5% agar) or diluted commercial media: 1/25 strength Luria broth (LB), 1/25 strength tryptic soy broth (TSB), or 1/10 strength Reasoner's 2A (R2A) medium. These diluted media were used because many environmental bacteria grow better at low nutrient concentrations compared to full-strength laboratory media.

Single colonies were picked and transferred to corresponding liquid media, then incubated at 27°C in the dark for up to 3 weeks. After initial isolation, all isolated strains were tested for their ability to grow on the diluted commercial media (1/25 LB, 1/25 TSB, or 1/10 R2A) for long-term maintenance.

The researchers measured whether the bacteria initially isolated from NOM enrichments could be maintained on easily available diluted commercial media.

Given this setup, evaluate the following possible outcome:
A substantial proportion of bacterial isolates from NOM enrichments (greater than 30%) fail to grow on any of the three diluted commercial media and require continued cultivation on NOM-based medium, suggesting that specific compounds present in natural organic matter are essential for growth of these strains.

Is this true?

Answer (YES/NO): NO